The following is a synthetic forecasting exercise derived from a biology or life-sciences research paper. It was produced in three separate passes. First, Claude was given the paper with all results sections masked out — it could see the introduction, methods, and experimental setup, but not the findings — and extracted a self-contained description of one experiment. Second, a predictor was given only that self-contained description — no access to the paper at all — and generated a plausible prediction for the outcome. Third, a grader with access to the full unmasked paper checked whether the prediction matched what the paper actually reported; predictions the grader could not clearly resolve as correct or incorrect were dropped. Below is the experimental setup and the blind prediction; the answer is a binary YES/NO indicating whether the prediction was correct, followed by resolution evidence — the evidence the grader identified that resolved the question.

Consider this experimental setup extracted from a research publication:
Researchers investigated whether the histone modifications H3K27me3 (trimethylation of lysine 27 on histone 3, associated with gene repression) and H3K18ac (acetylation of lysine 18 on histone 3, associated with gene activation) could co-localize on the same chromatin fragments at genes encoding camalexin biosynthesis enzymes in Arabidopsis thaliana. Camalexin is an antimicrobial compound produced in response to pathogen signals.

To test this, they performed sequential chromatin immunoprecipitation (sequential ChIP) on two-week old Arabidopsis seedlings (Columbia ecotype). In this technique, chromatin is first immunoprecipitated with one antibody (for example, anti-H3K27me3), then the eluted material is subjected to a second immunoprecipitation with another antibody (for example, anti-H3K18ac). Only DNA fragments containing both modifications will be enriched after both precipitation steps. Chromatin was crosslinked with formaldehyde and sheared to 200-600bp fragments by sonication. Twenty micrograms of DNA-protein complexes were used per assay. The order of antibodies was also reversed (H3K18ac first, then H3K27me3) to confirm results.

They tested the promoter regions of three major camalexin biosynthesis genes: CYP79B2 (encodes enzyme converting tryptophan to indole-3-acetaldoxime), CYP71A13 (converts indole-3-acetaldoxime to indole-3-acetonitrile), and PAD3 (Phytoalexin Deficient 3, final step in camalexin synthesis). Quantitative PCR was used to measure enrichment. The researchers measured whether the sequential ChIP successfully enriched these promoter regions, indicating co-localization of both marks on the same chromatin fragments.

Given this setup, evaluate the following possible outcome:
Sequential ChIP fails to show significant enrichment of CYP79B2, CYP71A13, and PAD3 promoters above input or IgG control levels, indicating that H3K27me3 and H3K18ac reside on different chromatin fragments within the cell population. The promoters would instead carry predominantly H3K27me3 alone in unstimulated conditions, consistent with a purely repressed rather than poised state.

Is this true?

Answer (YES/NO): NO